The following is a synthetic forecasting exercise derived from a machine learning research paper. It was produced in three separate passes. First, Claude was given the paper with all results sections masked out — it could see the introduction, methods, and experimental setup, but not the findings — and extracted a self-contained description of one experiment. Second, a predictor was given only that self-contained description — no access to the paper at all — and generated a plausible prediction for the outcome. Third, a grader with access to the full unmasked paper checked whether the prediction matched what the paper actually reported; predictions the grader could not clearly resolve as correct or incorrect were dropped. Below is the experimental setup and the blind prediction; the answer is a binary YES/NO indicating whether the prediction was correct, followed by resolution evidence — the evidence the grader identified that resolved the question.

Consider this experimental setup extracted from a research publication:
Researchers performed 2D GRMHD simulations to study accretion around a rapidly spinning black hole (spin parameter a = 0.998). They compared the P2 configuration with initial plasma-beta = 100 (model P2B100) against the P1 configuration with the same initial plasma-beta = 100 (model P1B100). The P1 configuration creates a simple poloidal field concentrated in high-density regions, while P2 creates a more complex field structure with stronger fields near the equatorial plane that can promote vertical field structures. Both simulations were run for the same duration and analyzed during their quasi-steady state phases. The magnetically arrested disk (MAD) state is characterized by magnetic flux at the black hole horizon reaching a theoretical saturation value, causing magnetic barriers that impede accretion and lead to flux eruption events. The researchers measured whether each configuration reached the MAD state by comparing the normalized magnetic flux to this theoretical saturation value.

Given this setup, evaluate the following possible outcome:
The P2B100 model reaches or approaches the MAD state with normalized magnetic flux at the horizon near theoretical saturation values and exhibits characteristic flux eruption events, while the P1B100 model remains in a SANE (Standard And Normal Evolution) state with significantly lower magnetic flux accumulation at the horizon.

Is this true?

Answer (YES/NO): YES